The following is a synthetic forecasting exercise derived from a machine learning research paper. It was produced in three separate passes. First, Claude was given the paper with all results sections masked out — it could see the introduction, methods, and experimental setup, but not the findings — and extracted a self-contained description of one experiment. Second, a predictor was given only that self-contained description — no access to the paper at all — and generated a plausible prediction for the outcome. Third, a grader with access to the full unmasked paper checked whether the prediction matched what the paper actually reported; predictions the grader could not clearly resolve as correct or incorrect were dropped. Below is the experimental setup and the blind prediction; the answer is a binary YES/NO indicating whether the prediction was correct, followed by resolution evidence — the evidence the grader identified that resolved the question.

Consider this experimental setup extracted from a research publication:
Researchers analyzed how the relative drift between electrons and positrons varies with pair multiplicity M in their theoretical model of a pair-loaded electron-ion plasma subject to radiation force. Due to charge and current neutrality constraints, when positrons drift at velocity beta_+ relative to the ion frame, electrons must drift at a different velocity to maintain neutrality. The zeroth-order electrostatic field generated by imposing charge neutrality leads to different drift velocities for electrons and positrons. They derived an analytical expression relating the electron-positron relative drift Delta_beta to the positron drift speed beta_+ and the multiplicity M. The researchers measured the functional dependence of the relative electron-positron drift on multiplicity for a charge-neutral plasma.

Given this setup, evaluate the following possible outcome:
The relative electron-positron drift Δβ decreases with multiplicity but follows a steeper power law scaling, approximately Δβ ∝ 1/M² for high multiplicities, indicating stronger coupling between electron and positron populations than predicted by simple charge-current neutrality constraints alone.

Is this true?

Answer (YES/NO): NO